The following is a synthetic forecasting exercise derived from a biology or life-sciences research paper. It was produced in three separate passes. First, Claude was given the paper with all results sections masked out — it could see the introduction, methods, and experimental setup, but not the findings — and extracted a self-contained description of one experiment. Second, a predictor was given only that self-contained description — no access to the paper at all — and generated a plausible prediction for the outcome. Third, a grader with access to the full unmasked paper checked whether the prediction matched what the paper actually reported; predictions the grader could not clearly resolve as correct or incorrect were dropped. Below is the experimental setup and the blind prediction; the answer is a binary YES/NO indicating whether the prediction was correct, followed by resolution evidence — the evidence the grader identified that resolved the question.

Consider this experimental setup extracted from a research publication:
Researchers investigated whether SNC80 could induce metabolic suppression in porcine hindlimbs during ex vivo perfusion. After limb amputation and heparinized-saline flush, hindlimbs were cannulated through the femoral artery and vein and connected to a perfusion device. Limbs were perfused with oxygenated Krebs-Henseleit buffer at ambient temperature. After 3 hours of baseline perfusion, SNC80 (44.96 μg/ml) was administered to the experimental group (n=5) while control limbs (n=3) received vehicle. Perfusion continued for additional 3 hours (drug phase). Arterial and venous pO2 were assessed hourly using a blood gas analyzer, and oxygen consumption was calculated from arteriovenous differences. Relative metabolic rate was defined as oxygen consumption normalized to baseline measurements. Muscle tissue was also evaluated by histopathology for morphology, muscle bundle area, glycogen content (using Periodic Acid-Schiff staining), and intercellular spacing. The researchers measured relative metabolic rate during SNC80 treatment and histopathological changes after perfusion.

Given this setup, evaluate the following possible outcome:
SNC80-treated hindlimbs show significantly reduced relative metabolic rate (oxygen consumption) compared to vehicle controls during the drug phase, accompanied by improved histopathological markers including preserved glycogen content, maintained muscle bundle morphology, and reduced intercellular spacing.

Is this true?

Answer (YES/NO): NO